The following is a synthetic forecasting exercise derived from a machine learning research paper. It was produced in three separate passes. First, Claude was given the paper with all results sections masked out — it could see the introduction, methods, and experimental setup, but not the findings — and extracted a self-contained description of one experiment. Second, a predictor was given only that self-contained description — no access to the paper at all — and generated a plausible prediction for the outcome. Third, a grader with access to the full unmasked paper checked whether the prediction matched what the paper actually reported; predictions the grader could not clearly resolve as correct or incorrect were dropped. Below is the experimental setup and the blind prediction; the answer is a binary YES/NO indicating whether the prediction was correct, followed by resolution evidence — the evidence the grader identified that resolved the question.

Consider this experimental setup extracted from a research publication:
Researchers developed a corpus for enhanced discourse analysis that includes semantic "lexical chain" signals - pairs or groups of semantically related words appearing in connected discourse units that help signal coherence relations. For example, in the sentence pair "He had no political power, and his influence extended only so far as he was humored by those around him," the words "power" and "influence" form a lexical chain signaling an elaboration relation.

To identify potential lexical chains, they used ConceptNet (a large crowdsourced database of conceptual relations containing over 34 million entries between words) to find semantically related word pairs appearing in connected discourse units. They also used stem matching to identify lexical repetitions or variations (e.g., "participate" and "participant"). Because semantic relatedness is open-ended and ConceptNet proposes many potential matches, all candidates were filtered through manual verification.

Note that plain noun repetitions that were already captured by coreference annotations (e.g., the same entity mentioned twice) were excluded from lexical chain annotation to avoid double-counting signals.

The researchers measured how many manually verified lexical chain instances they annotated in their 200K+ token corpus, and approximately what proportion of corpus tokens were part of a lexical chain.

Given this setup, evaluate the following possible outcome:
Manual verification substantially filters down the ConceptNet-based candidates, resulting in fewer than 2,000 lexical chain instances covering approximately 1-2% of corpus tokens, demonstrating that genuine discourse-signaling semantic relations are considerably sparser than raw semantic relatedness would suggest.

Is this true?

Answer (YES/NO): YES